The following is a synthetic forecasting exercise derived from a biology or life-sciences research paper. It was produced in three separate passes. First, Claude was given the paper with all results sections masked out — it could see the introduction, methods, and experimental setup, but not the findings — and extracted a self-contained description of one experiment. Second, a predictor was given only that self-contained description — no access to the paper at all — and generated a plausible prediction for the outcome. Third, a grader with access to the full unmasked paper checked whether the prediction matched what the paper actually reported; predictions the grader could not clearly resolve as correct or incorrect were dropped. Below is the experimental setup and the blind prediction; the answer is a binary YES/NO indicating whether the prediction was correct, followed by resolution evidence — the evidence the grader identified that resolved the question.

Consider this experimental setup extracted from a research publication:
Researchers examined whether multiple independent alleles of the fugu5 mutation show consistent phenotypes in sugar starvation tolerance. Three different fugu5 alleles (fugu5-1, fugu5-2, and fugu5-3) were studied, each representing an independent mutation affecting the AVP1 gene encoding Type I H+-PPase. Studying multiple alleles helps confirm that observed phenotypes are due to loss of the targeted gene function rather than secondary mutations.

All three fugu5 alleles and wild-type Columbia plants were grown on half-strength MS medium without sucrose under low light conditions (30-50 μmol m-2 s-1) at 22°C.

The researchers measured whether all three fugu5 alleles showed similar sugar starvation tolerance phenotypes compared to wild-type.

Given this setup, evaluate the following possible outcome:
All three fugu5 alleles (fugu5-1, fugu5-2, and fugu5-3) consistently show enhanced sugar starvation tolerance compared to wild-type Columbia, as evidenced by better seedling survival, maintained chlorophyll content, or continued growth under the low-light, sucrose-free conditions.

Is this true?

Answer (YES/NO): YES